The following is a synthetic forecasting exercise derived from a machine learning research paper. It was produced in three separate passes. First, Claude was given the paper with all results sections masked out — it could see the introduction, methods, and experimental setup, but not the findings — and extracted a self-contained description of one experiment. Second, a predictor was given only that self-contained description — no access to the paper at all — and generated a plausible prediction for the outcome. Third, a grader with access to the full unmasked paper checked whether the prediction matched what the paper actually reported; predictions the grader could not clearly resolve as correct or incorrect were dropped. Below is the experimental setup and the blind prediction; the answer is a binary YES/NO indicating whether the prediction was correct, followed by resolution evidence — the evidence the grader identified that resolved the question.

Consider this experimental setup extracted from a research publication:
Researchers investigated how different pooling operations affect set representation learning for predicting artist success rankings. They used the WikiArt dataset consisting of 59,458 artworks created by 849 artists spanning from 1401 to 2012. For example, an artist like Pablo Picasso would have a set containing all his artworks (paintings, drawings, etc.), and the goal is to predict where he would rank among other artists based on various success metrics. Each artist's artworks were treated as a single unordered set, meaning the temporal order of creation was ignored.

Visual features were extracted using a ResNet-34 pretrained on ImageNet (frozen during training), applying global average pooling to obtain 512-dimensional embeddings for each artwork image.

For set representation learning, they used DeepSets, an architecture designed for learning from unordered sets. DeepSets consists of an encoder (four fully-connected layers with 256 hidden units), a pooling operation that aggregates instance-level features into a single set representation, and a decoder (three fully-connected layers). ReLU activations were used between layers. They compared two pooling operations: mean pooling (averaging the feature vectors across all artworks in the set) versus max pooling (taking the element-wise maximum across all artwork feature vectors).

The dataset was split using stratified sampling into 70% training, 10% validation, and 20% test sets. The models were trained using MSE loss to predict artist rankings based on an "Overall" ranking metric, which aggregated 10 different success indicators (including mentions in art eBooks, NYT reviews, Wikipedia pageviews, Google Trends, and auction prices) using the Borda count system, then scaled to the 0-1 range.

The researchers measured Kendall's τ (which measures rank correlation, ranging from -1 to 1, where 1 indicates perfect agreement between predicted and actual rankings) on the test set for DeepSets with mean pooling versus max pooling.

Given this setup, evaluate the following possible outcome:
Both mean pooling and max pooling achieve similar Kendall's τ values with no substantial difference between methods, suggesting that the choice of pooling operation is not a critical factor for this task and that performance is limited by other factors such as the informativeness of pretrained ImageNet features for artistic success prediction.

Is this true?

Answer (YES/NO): NO